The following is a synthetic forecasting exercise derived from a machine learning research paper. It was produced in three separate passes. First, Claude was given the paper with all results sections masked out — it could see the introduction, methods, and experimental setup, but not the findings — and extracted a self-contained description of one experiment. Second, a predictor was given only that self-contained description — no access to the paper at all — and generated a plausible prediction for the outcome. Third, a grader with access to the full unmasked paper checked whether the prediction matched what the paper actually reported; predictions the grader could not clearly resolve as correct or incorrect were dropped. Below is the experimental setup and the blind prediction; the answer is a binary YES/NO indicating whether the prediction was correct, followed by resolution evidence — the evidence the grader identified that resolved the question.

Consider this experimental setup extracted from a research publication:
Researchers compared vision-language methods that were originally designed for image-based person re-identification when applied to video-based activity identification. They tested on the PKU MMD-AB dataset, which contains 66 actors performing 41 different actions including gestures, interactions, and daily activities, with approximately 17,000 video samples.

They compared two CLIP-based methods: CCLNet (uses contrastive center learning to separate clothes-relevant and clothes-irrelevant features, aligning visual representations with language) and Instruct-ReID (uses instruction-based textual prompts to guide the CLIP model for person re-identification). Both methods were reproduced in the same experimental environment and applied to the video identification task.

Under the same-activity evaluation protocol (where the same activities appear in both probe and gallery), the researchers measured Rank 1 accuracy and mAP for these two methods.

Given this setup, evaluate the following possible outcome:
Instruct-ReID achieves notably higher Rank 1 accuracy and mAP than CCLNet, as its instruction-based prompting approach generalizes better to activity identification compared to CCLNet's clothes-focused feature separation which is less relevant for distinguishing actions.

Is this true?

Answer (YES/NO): NO